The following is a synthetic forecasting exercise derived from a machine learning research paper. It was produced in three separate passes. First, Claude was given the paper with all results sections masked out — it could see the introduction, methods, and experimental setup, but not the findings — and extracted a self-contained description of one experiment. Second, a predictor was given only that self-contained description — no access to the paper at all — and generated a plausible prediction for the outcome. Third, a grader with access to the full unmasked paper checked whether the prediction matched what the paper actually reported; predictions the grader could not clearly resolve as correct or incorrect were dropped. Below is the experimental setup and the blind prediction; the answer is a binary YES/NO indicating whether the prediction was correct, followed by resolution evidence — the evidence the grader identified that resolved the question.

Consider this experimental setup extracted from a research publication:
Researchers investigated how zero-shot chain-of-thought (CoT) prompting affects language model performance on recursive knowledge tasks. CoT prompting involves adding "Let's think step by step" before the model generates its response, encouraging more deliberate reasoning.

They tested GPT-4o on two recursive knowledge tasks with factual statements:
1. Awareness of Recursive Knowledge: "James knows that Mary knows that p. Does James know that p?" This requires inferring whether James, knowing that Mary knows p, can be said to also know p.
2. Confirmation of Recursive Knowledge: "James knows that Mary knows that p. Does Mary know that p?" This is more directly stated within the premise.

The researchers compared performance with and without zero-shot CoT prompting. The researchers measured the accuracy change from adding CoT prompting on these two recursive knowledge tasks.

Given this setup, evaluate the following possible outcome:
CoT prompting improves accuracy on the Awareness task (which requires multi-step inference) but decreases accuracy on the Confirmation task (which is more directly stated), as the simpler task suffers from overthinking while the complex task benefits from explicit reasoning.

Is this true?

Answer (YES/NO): NO